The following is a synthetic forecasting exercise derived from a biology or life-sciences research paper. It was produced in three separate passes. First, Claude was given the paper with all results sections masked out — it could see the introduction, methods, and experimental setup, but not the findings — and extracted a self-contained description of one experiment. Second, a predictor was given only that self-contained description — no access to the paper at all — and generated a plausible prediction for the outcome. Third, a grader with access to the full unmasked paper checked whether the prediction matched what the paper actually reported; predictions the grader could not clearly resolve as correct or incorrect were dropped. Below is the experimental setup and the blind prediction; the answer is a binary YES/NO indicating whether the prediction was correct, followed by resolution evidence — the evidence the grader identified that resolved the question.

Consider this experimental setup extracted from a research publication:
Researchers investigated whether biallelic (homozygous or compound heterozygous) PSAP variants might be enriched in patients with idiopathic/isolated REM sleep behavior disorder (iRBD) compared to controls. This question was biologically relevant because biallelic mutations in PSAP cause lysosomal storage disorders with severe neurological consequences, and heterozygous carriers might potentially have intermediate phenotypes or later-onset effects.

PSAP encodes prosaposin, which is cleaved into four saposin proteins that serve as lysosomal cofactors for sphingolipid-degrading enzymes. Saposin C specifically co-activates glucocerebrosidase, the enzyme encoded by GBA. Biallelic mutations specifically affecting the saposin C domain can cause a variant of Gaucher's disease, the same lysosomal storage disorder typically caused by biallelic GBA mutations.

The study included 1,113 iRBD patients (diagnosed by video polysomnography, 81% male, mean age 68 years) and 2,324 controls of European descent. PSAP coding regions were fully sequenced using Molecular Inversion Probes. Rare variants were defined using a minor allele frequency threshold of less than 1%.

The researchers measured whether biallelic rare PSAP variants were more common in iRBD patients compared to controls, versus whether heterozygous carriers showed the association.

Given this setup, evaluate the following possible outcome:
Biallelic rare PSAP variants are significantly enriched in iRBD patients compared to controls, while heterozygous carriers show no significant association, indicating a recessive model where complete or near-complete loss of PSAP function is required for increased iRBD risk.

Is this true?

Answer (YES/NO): NO